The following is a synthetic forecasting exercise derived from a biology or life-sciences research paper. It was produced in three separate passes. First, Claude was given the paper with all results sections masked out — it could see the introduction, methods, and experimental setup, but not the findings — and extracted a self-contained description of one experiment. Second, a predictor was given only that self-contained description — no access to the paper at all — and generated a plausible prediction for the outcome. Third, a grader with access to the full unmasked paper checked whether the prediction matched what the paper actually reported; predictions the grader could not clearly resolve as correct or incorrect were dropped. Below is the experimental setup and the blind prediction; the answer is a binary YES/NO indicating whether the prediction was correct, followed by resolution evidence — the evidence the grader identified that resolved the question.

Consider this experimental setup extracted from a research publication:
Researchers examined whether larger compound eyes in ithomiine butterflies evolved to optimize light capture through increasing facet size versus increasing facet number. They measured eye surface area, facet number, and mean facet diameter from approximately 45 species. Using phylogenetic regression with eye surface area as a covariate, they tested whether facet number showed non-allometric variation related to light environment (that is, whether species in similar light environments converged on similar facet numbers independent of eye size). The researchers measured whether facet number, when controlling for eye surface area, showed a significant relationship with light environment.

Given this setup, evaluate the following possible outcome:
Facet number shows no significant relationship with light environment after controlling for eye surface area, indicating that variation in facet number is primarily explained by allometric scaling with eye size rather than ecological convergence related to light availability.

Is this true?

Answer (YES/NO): NO